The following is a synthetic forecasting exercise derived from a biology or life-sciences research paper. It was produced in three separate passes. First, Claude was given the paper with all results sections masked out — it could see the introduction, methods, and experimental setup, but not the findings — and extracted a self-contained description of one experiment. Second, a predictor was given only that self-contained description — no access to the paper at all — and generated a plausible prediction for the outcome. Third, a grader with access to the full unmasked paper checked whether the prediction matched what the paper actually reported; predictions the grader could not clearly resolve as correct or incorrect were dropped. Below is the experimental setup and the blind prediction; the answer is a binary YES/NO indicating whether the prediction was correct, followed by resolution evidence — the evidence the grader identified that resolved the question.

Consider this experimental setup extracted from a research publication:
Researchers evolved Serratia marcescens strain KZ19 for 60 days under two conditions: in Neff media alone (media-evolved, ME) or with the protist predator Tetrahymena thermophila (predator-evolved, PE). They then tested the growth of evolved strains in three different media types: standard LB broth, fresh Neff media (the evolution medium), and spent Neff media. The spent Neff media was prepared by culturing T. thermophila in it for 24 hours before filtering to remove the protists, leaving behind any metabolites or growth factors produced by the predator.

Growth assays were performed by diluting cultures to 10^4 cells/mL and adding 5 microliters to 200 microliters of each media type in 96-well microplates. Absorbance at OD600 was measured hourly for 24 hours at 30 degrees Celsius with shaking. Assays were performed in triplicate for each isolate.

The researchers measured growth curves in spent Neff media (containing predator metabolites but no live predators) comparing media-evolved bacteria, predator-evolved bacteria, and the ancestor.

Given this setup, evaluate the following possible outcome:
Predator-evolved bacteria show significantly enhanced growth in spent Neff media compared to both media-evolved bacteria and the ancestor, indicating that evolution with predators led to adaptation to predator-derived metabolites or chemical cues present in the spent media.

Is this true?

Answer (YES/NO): NO